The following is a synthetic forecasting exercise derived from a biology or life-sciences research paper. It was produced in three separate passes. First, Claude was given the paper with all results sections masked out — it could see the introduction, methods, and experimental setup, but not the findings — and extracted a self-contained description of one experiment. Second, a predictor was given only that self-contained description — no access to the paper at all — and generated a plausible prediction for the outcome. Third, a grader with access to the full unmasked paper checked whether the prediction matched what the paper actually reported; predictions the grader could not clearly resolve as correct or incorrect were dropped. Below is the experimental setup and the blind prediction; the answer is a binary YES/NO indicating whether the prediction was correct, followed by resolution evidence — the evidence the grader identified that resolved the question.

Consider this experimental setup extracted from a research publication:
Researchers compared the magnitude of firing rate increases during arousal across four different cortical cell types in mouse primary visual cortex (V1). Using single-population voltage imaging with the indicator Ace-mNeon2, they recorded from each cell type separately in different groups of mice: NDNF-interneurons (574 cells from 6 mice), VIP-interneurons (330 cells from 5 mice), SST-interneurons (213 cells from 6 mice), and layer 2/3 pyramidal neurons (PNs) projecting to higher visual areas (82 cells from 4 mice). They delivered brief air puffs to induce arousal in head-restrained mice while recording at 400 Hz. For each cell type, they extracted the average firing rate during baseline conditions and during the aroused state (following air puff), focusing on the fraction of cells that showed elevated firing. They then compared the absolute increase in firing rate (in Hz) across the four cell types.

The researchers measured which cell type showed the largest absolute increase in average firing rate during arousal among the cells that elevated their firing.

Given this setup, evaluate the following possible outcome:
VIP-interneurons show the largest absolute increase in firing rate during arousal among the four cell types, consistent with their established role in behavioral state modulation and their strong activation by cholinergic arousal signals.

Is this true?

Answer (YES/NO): NO